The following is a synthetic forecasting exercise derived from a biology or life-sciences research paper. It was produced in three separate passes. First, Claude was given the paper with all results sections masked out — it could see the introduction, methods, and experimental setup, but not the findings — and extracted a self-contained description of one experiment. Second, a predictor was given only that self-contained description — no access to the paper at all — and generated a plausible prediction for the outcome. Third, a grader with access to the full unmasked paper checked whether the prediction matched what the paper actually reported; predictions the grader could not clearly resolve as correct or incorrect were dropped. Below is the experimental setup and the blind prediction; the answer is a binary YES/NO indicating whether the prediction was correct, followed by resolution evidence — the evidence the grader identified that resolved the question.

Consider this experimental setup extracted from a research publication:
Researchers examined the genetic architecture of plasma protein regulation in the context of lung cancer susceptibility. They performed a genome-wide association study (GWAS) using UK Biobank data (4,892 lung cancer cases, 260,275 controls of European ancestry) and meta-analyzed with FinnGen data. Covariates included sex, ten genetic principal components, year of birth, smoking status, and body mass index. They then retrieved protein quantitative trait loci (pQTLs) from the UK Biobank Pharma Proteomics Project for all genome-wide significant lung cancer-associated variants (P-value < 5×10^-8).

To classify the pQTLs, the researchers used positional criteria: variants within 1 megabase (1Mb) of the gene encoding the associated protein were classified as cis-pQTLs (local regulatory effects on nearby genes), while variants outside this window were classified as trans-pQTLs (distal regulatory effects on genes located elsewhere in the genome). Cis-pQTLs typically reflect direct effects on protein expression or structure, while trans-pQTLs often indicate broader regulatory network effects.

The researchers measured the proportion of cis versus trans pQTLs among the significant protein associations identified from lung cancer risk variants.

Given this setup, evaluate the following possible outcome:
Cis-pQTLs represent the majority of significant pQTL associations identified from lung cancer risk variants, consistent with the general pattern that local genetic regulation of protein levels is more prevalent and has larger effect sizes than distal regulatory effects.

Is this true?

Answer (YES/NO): NO